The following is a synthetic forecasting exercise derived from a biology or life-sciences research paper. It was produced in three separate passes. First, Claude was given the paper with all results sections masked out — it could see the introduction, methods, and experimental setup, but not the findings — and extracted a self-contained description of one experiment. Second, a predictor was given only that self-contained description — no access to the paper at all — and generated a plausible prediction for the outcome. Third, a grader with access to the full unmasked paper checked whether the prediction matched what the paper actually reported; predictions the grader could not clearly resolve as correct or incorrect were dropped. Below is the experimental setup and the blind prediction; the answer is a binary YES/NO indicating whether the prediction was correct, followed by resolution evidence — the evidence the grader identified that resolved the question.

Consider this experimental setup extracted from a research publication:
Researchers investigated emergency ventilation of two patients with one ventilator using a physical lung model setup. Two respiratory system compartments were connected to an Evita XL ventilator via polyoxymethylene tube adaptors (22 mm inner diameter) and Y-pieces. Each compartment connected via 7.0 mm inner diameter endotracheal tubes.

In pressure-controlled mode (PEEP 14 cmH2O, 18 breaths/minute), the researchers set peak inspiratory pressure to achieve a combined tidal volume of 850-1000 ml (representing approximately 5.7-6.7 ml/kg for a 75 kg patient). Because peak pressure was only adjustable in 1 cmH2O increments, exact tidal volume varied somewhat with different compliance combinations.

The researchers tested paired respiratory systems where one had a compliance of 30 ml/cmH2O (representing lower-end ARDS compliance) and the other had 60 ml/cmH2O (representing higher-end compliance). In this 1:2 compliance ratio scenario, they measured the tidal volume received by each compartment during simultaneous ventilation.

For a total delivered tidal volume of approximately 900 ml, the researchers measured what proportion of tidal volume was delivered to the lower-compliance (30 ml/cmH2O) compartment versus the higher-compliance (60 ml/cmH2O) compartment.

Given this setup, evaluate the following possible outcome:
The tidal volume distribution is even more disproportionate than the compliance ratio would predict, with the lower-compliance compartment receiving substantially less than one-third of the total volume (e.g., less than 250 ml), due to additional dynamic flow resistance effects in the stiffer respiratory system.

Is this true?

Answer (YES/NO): NO